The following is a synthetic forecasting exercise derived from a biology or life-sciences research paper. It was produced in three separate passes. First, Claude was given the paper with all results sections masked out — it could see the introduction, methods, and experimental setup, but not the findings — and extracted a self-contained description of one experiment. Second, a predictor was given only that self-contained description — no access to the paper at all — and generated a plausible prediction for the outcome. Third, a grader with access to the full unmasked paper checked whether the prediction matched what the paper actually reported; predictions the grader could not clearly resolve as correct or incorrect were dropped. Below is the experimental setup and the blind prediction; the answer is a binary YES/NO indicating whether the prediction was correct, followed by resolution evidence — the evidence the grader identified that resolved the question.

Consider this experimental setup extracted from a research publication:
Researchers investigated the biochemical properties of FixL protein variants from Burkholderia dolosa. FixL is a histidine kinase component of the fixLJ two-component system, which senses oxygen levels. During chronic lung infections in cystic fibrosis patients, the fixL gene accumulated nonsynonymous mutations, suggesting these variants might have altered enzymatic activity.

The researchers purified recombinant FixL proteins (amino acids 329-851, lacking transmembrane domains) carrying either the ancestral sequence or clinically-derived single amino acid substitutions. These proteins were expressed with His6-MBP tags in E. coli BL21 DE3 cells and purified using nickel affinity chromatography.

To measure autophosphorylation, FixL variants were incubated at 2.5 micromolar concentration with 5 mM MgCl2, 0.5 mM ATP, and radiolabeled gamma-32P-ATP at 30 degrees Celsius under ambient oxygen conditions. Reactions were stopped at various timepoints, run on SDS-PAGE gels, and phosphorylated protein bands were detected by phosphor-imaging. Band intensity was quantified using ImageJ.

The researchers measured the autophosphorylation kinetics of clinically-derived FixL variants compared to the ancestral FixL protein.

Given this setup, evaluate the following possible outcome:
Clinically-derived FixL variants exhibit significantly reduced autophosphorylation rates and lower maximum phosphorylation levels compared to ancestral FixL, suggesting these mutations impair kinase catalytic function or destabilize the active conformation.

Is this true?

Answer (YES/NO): NO